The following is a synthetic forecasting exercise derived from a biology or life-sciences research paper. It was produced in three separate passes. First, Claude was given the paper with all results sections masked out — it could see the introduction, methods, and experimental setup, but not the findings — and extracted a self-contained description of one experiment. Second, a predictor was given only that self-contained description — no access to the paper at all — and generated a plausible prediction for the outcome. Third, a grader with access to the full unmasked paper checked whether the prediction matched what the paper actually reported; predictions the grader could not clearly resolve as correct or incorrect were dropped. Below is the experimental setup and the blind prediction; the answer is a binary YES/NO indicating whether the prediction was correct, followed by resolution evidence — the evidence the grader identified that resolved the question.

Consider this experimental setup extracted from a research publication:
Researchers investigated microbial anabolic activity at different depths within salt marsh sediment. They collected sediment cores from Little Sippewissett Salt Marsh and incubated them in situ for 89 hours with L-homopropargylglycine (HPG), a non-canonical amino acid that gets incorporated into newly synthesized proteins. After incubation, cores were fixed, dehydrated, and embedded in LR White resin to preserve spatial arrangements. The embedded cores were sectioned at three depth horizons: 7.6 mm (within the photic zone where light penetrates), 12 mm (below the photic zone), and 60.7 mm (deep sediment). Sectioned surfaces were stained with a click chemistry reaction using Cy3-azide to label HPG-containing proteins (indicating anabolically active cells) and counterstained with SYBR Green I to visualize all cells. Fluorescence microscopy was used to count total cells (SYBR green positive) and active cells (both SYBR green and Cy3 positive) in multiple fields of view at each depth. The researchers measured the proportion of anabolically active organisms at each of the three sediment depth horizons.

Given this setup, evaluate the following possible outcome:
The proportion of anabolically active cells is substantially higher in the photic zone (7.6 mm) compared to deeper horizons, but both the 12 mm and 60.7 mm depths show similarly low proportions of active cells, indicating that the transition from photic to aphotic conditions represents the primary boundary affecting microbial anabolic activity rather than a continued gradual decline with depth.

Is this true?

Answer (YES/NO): NO